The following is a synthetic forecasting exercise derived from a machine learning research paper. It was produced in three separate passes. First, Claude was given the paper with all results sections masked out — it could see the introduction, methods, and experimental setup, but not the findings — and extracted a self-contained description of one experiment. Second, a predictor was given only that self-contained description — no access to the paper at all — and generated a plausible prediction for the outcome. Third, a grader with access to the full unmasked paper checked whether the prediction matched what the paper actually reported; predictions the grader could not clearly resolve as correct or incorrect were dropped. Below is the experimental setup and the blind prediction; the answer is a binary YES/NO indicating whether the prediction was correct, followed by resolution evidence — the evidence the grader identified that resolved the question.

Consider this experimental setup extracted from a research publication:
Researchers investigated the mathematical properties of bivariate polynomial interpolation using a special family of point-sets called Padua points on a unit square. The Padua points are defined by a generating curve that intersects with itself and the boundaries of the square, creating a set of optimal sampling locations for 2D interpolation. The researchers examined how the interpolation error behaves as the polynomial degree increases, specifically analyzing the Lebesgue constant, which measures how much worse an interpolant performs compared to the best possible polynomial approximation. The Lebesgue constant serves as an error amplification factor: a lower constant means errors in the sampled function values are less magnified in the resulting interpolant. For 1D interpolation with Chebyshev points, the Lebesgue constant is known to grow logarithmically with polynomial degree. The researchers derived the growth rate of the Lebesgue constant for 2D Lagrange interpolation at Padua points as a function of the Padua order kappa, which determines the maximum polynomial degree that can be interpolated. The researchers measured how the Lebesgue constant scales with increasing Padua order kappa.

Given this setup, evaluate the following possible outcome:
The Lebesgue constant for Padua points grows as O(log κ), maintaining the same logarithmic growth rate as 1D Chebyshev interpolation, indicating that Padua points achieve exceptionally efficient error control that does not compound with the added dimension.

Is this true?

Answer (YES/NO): NO